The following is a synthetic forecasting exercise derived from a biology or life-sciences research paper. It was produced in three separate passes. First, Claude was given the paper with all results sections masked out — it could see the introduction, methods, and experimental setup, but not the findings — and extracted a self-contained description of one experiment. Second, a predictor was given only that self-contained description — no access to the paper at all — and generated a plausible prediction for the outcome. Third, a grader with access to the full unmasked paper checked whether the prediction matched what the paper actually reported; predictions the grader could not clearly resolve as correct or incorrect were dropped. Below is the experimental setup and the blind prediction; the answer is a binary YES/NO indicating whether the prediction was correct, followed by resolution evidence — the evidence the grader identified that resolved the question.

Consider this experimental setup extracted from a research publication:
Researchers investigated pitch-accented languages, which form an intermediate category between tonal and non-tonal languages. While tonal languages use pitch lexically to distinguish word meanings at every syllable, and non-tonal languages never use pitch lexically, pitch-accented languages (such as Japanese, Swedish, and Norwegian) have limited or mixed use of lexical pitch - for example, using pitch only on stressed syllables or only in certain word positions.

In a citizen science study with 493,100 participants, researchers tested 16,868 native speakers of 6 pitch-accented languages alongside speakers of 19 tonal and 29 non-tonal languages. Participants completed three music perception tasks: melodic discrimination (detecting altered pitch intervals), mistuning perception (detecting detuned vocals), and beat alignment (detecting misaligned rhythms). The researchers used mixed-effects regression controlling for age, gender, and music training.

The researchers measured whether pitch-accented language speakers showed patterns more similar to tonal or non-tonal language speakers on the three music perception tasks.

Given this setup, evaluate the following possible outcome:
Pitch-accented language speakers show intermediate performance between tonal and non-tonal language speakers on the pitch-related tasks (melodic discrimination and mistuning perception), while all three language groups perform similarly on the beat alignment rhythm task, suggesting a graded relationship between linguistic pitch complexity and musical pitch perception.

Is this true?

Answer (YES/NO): NO